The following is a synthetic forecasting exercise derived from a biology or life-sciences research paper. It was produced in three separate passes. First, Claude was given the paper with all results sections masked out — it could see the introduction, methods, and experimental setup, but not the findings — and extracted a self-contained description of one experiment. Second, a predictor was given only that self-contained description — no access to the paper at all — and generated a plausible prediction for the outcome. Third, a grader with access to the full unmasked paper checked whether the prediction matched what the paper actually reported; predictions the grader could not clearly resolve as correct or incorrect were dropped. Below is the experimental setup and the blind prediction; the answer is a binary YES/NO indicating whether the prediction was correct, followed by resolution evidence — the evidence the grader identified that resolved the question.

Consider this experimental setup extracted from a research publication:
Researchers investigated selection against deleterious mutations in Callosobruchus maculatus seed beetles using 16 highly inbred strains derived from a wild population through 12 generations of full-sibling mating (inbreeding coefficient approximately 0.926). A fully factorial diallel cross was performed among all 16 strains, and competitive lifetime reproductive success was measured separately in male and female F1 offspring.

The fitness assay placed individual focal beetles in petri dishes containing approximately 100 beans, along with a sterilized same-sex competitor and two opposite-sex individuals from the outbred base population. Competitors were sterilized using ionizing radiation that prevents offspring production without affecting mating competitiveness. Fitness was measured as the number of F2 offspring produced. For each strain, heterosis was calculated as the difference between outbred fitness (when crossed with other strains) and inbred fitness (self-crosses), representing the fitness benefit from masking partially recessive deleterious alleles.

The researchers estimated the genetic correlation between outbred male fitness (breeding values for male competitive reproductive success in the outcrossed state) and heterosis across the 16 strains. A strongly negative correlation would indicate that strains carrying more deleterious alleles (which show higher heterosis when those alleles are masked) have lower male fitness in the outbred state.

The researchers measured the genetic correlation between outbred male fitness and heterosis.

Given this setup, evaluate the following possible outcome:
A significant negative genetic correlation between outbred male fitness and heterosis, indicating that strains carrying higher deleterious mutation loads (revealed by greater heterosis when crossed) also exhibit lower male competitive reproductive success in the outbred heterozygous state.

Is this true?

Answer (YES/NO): YES